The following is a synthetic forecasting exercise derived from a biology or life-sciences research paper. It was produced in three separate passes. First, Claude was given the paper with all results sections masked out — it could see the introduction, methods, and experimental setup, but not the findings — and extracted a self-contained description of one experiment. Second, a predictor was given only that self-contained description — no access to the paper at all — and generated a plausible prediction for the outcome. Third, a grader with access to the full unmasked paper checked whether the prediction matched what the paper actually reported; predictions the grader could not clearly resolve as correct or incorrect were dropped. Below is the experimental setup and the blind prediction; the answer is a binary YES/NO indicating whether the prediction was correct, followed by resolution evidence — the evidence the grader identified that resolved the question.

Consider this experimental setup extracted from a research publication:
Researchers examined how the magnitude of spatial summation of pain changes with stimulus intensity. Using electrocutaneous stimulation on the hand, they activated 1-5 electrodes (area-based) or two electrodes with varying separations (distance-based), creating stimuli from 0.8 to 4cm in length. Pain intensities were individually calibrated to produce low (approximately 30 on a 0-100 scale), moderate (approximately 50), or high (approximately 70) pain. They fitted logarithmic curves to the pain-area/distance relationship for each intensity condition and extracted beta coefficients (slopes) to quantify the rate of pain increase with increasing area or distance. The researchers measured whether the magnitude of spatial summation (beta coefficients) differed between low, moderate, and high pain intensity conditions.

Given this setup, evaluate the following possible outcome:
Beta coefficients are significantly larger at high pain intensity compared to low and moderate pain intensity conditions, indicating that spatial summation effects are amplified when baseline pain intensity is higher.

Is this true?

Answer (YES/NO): NO